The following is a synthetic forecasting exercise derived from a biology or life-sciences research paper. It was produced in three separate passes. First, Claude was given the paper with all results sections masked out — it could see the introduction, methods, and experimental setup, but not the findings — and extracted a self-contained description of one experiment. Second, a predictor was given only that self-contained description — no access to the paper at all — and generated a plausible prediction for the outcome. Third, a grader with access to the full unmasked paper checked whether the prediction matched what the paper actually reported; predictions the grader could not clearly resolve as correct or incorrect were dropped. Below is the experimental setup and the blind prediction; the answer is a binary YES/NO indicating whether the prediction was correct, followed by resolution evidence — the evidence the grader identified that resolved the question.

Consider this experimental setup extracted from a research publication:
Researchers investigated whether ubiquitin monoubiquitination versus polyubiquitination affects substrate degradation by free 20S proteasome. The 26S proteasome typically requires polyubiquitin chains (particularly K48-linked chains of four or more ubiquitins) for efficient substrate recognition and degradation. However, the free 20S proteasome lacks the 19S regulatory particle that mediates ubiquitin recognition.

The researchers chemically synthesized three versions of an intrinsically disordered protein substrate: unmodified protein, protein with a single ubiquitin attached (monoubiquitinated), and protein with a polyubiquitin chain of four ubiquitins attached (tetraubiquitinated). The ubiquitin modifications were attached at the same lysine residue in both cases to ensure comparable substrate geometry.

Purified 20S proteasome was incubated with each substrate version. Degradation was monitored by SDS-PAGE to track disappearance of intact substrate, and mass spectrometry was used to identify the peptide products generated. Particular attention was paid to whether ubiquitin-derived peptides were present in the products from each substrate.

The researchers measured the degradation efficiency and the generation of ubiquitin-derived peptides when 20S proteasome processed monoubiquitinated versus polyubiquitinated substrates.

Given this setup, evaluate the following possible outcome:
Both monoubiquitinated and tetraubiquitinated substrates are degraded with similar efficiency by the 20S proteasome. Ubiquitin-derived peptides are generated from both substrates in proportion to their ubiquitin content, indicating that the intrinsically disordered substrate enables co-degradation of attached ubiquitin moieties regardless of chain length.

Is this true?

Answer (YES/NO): NO